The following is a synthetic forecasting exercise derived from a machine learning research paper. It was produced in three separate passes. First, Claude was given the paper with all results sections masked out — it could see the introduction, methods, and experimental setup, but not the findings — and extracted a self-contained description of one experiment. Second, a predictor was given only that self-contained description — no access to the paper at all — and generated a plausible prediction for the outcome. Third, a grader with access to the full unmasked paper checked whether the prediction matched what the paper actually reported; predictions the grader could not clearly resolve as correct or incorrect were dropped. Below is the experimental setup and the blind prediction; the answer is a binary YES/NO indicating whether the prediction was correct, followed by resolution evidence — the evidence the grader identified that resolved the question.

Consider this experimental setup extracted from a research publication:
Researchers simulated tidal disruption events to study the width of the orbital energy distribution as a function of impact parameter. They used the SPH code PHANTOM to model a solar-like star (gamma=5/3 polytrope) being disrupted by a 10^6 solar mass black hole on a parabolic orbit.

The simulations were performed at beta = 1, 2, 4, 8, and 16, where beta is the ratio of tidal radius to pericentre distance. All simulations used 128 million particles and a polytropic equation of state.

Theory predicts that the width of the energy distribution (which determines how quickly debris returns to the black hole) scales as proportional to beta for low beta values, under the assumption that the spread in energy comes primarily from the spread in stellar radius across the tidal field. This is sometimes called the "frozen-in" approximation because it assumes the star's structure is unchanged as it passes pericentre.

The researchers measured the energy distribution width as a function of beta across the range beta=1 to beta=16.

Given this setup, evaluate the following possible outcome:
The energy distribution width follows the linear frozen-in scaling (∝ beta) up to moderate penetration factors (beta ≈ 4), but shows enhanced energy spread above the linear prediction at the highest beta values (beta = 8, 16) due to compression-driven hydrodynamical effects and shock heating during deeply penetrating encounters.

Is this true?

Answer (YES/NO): NO